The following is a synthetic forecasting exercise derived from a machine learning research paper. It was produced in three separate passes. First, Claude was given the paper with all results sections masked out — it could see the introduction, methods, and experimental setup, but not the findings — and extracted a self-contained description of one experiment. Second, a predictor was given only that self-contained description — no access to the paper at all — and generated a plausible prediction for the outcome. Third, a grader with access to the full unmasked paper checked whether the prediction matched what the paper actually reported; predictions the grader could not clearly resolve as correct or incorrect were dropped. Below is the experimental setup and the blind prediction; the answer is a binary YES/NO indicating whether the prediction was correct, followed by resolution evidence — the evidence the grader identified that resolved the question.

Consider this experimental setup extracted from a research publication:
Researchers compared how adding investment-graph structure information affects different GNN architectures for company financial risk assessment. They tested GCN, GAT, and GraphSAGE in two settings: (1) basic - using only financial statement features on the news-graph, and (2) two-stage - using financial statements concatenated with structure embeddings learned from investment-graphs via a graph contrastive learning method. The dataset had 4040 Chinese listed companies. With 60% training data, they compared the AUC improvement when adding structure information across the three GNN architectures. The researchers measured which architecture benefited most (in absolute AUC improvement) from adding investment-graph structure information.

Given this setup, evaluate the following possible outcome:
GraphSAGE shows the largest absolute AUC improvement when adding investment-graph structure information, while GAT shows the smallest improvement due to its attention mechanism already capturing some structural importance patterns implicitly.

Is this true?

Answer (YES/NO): NO